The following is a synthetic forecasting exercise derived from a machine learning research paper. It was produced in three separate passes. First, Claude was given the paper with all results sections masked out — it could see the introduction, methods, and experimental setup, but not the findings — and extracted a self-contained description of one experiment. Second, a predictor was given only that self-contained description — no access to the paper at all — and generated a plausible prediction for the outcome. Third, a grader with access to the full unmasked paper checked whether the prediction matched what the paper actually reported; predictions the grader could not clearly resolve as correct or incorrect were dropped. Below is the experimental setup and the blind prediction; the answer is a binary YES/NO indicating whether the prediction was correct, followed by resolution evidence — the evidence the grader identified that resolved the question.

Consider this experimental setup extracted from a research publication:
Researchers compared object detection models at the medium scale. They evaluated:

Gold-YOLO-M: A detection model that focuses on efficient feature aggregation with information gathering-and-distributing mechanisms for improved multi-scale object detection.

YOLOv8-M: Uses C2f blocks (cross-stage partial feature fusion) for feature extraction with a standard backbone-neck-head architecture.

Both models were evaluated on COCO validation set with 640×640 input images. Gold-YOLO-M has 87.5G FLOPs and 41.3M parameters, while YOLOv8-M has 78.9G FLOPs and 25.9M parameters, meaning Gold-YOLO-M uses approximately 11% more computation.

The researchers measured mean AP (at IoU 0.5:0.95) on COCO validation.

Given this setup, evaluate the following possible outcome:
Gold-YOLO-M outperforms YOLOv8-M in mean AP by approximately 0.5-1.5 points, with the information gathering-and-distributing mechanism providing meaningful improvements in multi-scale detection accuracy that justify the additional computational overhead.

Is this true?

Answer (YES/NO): NO